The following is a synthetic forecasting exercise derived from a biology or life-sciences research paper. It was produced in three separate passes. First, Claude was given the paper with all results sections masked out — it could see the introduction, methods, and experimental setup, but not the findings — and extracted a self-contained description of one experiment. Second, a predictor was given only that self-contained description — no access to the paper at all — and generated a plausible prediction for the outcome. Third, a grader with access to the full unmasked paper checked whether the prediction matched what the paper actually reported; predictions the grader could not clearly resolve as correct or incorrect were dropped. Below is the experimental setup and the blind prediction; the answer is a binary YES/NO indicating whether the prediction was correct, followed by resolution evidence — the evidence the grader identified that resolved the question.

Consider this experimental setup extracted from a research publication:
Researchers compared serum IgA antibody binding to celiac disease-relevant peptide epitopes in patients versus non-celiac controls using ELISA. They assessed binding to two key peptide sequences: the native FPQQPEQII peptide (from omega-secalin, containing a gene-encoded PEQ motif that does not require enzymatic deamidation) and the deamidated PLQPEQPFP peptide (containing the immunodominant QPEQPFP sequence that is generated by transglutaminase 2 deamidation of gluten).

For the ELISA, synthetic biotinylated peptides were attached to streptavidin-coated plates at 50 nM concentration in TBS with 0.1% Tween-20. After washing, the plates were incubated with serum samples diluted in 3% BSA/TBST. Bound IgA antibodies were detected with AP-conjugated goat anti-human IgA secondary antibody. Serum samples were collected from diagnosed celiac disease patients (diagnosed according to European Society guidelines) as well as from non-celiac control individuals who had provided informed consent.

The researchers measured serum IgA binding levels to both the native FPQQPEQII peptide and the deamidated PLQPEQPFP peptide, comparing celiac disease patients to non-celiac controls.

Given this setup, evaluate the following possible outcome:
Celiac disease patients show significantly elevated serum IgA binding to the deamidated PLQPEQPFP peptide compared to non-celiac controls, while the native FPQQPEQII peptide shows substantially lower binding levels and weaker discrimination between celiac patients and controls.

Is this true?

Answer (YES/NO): NO